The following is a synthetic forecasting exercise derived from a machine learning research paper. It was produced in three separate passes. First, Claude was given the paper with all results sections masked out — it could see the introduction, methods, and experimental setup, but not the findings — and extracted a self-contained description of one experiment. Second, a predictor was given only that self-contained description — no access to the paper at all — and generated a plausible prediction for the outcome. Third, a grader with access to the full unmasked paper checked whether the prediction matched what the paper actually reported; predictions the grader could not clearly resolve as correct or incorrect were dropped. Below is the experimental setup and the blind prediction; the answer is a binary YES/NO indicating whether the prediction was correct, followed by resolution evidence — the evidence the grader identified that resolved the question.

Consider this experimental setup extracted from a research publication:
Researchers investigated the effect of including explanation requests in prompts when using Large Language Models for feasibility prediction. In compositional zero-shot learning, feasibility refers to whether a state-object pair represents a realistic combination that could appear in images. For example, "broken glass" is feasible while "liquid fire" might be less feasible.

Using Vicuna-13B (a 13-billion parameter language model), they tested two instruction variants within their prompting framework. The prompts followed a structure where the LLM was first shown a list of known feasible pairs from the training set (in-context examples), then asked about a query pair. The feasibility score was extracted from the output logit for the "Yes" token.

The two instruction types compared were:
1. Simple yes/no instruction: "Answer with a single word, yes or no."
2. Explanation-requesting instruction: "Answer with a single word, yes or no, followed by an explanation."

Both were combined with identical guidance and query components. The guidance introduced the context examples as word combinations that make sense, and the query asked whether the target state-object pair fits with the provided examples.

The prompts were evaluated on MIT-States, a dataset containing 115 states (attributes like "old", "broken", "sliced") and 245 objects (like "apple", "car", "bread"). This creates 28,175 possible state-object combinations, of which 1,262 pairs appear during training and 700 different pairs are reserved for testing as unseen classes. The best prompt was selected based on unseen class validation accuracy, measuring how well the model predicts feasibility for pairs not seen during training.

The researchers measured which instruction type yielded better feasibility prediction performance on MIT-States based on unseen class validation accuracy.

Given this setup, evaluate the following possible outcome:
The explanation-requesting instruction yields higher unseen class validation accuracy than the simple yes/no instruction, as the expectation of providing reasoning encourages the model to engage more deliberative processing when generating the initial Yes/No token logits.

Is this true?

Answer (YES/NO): YES